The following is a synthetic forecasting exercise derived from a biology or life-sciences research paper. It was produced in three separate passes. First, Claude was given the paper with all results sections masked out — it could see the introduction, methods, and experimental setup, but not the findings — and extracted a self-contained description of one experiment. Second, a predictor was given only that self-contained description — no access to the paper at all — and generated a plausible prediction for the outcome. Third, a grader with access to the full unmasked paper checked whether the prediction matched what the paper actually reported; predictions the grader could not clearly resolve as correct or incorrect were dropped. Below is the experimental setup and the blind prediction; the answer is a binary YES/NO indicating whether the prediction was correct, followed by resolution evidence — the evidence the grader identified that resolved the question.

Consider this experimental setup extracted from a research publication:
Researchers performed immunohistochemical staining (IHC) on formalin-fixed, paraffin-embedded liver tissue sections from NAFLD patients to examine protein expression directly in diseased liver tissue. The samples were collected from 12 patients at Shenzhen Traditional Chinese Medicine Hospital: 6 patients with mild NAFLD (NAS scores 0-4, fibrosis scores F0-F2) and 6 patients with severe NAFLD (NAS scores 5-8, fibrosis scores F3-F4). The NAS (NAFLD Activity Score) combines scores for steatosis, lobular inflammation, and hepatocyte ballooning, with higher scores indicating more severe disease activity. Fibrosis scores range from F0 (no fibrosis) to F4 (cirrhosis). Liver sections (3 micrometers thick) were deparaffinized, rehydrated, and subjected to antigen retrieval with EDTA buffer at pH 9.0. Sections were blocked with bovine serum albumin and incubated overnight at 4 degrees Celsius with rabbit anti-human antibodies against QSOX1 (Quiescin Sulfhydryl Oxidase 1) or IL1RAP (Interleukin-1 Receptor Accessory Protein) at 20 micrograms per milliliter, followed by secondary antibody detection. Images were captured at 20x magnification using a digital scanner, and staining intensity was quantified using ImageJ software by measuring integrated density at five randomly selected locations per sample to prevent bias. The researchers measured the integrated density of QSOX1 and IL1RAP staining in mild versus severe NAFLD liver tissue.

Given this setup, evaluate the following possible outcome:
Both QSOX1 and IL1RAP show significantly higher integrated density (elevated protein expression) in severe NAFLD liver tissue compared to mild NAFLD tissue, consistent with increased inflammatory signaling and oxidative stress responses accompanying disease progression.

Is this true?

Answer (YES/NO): NO